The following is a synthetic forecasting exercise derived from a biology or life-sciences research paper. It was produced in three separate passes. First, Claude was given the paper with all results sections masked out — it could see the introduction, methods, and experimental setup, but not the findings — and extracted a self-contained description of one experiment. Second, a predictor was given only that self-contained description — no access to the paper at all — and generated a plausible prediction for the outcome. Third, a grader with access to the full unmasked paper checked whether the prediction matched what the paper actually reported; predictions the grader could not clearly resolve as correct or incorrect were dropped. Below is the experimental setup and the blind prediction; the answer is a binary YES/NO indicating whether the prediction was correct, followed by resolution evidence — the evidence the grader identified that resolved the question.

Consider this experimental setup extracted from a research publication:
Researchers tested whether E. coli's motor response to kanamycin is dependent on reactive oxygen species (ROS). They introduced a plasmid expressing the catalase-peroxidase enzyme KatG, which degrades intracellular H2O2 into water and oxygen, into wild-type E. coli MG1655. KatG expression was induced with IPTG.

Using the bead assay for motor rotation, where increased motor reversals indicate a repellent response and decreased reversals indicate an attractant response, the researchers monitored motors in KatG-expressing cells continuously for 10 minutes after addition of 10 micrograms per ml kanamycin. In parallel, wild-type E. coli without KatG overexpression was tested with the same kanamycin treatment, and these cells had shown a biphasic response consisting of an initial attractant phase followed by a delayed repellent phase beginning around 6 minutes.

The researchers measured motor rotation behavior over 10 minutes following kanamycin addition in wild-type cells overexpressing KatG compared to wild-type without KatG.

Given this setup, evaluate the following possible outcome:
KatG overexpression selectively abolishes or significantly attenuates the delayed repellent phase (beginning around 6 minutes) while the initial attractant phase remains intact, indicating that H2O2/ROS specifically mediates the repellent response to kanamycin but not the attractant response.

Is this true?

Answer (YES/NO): YES